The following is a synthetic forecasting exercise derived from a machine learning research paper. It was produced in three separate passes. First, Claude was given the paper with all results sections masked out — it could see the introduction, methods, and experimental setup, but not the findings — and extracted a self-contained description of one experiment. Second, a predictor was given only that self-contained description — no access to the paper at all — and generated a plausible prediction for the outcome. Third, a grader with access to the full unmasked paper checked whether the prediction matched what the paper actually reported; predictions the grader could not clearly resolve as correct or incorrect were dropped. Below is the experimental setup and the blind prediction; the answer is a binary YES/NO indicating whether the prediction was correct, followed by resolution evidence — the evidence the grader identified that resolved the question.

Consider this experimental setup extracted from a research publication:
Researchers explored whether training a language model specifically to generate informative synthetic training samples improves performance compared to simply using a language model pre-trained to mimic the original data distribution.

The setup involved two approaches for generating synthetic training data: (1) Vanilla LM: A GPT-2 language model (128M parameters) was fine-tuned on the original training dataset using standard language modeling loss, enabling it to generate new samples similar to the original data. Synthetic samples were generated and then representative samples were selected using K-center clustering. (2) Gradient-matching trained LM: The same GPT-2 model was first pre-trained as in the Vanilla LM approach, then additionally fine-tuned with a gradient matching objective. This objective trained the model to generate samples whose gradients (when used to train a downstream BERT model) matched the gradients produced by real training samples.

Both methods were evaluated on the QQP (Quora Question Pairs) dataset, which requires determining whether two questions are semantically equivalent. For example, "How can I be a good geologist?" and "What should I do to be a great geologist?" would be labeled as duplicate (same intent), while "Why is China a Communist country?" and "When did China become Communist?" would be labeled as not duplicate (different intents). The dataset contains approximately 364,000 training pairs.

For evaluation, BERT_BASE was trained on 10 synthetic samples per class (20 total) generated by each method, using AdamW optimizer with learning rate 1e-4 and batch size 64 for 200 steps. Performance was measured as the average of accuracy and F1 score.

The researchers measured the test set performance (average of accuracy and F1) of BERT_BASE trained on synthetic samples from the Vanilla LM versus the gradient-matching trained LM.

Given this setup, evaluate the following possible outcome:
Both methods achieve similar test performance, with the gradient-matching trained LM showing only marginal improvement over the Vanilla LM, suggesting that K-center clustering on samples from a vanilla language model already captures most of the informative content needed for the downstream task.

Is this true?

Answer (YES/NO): NO